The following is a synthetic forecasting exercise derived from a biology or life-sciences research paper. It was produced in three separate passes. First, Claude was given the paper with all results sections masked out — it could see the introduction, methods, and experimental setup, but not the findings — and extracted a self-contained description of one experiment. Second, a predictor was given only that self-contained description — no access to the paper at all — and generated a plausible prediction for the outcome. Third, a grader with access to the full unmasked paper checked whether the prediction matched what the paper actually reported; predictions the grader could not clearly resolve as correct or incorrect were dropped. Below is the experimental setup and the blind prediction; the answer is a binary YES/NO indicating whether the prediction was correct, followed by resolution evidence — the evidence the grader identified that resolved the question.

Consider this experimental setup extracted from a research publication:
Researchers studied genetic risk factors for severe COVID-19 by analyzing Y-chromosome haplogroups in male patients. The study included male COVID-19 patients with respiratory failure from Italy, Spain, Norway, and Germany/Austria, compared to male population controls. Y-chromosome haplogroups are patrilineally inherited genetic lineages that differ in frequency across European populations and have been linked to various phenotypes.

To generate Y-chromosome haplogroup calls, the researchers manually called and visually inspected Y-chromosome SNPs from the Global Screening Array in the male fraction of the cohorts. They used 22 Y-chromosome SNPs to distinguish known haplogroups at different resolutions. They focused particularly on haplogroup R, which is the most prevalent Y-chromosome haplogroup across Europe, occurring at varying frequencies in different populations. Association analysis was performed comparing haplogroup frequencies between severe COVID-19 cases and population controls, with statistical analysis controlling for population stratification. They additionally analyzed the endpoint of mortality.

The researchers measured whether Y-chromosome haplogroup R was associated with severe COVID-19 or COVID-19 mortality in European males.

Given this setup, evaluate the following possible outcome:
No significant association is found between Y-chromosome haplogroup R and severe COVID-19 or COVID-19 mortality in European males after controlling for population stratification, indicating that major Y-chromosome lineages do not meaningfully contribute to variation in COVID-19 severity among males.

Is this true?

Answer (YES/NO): YES